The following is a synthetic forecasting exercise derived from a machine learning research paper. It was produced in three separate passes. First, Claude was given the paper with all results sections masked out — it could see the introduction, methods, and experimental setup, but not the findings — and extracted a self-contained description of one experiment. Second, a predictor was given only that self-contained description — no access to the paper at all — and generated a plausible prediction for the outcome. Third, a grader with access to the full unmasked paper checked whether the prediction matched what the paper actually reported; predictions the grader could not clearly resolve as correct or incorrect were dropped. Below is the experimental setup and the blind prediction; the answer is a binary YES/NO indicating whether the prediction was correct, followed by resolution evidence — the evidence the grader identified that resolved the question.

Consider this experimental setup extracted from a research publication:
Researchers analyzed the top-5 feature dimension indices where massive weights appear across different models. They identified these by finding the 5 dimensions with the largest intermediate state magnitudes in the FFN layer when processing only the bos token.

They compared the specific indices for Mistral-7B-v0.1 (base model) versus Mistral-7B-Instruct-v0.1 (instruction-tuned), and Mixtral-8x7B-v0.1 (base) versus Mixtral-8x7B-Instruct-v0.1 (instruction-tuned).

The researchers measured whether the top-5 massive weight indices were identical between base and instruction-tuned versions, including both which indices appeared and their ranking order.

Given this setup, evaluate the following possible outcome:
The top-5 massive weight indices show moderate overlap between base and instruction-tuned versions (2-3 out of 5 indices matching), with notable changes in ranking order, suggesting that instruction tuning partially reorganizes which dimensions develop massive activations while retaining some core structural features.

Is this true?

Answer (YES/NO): NO